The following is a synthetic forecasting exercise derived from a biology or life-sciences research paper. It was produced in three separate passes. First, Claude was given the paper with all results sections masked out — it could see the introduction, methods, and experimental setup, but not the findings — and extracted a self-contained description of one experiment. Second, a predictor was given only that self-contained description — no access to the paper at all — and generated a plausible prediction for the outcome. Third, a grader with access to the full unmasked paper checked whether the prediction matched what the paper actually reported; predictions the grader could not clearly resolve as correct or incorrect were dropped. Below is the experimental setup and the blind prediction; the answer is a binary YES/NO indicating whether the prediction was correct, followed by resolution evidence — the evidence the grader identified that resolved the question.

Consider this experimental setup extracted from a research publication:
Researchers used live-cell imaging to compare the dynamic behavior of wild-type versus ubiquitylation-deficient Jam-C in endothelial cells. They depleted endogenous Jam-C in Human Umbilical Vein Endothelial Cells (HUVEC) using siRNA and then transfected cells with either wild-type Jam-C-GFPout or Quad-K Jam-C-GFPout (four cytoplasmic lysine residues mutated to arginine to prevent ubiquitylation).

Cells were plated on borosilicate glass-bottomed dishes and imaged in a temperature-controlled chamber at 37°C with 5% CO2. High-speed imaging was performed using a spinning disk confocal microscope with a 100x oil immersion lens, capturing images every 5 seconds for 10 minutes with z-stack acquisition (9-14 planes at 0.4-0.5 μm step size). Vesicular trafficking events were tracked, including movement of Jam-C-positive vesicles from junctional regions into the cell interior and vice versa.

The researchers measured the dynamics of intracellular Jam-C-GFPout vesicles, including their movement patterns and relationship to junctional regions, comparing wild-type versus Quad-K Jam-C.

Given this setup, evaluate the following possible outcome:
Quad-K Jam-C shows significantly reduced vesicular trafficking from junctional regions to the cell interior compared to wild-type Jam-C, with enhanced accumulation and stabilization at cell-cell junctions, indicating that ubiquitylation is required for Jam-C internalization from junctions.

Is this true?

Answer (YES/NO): NO